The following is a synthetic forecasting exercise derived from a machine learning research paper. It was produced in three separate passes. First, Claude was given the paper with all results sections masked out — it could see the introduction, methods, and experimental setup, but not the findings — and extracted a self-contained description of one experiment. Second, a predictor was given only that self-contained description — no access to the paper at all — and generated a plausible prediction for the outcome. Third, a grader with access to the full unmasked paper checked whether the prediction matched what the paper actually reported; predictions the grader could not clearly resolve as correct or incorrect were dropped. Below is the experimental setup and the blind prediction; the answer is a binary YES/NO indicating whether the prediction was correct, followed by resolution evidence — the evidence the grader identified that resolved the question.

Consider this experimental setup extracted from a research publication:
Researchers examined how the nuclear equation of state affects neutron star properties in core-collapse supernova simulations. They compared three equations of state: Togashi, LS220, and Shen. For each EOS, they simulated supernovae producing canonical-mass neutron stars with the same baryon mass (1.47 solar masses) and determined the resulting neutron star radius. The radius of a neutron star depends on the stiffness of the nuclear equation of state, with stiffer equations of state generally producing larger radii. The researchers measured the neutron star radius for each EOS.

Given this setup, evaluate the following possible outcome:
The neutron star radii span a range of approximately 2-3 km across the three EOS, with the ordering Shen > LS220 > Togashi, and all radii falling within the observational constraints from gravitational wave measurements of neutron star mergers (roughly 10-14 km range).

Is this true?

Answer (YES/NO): NO